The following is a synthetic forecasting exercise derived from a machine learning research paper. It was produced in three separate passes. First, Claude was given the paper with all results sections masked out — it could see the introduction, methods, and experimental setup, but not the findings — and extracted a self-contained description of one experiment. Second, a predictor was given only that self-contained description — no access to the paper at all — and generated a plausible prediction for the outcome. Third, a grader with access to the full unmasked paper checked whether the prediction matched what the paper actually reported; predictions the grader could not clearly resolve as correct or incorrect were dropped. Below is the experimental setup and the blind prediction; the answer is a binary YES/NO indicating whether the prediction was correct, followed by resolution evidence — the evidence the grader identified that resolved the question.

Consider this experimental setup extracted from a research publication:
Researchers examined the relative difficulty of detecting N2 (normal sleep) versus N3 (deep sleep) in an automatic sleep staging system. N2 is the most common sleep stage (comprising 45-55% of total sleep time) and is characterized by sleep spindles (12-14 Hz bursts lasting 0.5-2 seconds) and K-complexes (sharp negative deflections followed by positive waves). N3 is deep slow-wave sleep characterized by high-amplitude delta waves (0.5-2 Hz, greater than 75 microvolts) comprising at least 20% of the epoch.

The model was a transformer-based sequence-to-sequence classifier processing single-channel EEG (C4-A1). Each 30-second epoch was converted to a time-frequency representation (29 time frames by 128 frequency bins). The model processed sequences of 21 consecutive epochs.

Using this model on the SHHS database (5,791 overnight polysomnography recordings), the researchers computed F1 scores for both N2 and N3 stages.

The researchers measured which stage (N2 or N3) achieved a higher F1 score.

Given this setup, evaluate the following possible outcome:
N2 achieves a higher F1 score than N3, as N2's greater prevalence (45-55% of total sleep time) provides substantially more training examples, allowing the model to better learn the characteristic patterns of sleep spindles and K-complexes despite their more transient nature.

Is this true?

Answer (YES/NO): YES